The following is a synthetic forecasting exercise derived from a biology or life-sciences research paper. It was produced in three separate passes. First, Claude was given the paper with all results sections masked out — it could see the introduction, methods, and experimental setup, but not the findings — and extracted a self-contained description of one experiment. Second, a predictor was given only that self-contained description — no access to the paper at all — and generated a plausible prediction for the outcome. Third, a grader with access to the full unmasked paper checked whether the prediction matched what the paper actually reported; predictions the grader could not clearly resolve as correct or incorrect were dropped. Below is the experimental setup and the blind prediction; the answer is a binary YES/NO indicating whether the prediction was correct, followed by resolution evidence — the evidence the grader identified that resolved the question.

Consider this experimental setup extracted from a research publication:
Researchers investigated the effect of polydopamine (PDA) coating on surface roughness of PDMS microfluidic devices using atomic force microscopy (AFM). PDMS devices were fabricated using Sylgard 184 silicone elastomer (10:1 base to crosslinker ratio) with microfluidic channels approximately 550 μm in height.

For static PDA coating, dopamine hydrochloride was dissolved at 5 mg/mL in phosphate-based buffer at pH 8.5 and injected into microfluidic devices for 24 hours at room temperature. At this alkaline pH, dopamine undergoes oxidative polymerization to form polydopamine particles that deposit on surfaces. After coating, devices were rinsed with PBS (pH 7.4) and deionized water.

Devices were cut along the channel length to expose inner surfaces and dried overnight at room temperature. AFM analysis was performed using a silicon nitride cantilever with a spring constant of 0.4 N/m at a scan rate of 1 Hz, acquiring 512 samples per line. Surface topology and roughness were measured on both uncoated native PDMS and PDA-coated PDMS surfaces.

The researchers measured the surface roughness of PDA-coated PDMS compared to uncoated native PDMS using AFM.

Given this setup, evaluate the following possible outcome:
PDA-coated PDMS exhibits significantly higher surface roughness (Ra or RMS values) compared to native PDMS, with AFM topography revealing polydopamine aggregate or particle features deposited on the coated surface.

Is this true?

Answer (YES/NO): YES